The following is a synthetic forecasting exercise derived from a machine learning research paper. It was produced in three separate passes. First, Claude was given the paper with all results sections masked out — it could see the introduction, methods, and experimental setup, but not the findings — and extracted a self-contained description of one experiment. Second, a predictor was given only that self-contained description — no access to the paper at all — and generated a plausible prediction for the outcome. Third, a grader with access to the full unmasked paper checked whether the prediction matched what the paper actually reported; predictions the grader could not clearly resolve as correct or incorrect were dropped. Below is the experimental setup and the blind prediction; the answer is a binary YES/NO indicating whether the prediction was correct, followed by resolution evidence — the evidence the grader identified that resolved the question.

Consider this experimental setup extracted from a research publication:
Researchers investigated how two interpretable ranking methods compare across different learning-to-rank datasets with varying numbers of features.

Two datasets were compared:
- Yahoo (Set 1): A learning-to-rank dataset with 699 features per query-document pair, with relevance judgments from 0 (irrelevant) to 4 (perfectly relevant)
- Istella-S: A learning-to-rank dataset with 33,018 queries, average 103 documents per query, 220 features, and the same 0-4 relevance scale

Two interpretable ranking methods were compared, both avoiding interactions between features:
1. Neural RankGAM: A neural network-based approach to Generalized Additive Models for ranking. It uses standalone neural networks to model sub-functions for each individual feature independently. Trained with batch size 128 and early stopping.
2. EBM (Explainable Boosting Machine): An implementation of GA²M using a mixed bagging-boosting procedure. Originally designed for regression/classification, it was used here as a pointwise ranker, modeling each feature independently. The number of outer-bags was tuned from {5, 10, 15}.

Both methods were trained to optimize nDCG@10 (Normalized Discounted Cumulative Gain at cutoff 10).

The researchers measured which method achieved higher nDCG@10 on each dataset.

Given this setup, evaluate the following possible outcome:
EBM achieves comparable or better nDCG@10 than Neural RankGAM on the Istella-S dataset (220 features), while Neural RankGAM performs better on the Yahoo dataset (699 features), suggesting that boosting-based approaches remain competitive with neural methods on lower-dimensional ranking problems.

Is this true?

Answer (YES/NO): NO